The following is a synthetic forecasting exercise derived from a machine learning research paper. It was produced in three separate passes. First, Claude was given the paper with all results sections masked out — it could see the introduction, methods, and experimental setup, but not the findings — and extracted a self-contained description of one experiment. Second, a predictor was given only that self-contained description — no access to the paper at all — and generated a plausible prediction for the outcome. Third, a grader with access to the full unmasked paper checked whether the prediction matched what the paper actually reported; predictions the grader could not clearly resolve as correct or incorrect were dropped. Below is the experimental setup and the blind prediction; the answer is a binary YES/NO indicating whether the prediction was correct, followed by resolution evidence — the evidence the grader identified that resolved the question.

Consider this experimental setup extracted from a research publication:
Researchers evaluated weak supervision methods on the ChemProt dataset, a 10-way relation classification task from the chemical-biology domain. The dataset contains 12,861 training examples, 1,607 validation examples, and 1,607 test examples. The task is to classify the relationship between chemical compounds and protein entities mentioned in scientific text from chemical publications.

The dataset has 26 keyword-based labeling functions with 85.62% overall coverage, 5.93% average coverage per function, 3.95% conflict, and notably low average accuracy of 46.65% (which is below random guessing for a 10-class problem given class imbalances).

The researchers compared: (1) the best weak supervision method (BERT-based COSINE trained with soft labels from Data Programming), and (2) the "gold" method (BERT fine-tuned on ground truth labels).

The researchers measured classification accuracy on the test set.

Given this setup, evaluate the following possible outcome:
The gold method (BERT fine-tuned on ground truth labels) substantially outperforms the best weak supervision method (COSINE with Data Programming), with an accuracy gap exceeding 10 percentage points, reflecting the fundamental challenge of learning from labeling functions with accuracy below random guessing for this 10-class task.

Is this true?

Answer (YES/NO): YES